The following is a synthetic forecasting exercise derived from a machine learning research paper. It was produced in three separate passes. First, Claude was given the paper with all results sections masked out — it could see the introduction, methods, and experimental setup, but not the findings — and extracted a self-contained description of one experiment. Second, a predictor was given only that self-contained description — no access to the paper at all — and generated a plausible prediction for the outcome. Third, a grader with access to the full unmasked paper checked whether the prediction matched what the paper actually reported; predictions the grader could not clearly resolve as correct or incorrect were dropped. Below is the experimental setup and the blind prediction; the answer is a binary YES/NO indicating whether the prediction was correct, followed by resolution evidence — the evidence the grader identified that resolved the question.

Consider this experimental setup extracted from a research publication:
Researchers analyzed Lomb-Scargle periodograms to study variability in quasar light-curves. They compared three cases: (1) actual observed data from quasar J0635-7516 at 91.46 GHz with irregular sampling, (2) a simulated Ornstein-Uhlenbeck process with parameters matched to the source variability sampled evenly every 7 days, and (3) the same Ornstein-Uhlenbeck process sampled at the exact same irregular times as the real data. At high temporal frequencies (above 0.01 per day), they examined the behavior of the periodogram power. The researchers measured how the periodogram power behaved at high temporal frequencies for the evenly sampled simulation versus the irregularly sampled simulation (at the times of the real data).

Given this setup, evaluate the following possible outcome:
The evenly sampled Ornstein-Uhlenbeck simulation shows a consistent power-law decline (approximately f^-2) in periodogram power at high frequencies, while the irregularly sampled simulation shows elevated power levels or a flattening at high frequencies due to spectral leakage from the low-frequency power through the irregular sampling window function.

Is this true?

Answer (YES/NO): YES